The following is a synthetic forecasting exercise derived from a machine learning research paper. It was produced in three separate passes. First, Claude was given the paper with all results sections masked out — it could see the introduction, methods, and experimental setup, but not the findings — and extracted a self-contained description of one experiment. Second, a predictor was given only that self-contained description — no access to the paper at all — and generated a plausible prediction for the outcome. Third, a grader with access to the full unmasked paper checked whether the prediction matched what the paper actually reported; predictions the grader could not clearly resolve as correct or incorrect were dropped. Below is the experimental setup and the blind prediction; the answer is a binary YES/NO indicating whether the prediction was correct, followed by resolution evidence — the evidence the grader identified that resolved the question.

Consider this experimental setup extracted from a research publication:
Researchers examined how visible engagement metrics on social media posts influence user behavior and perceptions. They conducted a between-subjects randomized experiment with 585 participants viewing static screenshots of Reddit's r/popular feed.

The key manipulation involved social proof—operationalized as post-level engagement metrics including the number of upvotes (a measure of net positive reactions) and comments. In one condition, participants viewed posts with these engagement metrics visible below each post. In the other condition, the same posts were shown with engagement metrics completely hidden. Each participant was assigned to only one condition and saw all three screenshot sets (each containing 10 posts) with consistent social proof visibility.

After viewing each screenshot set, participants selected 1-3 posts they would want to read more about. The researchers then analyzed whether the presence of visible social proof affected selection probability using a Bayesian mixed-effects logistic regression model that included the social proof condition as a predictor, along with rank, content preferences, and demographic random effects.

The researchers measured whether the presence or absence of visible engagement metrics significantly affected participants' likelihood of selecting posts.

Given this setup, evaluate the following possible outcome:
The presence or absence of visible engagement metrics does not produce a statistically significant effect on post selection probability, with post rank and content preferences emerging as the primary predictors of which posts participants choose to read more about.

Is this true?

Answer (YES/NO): YES